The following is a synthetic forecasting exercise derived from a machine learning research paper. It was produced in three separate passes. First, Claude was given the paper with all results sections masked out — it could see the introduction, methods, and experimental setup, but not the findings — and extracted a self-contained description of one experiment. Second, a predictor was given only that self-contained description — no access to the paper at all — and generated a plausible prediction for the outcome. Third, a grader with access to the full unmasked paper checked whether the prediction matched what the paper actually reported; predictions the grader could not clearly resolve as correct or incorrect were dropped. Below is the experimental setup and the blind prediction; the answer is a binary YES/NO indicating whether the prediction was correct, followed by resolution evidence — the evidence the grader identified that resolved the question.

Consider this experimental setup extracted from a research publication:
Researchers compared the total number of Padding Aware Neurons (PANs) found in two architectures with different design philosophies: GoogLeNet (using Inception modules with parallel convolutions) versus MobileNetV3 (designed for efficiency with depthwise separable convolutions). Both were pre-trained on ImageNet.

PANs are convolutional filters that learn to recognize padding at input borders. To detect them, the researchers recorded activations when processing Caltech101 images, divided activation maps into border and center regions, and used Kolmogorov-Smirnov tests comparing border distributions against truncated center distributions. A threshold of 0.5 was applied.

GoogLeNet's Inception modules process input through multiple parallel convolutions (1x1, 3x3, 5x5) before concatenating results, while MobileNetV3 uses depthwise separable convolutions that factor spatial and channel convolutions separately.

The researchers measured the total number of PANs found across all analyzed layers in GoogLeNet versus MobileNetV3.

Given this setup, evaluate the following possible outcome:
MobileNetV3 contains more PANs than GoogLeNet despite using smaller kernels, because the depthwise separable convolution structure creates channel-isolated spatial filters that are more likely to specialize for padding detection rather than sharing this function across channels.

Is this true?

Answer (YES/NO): NO